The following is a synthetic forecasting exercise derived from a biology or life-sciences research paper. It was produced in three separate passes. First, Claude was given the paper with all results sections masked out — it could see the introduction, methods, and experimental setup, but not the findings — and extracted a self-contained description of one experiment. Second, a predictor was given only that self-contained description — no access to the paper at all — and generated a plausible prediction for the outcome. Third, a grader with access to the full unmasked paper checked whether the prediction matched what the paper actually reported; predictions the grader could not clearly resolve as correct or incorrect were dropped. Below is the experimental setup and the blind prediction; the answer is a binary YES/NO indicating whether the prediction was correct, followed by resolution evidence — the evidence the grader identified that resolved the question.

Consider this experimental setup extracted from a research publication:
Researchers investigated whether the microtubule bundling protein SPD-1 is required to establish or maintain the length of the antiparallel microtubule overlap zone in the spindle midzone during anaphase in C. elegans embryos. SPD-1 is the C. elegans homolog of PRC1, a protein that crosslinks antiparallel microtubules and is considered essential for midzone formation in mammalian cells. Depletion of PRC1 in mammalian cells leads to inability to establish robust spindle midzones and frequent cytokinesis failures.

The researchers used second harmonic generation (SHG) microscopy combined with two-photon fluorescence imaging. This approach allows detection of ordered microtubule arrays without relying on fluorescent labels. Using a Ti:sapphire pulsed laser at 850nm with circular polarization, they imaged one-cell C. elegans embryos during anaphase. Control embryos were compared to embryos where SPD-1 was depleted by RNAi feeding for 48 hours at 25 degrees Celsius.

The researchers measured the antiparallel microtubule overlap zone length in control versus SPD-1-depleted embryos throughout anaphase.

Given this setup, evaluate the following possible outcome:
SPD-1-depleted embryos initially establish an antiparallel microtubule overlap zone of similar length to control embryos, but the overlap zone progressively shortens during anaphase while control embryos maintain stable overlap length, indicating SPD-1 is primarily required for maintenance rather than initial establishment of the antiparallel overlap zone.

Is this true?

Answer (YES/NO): NO